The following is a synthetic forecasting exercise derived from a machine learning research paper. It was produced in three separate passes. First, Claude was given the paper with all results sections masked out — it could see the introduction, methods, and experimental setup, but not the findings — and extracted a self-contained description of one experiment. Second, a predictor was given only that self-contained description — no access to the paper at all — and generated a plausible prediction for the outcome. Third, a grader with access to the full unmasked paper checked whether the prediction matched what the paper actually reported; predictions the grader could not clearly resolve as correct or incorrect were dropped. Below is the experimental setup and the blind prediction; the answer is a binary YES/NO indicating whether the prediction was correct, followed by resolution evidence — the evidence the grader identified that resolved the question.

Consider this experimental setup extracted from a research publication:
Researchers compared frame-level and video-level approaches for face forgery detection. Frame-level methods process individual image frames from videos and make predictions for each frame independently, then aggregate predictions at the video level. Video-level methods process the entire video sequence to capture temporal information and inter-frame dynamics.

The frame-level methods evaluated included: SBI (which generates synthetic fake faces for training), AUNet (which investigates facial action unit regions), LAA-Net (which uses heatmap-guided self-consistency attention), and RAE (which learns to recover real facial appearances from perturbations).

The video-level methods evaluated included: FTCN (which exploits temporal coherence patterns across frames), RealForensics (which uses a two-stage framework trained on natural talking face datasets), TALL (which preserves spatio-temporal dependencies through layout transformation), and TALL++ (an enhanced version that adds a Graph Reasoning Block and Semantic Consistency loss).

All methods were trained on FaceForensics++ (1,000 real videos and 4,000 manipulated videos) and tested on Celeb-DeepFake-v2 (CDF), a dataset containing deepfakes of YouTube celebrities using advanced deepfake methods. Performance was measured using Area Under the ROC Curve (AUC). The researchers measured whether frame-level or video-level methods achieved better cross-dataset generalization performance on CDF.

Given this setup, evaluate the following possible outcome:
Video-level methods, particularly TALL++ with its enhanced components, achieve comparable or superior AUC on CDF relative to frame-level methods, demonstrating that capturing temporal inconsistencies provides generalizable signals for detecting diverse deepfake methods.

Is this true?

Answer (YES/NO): NO